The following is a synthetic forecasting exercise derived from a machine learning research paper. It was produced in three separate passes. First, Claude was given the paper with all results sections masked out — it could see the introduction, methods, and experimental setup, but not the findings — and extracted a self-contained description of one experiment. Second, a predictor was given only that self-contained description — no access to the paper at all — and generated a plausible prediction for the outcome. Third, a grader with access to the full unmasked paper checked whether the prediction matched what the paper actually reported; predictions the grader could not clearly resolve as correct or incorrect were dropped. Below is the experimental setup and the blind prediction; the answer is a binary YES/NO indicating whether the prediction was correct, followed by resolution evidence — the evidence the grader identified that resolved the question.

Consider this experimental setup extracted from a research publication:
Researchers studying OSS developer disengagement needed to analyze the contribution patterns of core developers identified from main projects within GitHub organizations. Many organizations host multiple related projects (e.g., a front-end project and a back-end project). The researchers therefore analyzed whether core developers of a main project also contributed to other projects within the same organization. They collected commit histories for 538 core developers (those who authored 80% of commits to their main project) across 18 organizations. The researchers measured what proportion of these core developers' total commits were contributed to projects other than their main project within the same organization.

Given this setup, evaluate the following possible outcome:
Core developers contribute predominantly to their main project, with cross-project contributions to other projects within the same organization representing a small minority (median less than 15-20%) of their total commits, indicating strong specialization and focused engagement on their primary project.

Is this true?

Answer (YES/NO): NO